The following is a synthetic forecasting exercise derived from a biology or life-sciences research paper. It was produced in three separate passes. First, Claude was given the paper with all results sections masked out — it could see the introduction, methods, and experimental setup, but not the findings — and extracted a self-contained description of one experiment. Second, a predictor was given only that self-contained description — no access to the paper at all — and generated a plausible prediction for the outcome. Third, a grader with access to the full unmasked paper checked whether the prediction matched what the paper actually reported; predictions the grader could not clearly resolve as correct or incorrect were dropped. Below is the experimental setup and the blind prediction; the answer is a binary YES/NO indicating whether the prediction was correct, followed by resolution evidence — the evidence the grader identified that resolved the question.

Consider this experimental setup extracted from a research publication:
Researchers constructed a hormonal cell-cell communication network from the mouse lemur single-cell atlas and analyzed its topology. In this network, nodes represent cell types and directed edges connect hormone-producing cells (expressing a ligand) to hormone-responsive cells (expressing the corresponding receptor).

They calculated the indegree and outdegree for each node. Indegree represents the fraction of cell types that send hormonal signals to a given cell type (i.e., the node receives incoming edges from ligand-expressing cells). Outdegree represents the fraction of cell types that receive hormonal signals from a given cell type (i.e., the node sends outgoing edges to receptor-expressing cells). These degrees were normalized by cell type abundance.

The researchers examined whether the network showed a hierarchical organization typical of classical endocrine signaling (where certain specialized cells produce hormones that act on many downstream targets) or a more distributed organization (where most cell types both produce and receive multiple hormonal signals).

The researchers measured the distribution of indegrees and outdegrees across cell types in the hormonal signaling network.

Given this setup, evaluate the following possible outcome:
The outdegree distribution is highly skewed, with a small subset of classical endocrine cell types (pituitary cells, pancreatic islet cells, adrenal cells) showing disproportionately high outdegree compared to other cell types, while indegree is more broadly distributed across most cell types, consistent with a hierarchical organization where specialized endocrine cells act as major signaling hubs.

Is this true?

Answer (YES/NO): NO